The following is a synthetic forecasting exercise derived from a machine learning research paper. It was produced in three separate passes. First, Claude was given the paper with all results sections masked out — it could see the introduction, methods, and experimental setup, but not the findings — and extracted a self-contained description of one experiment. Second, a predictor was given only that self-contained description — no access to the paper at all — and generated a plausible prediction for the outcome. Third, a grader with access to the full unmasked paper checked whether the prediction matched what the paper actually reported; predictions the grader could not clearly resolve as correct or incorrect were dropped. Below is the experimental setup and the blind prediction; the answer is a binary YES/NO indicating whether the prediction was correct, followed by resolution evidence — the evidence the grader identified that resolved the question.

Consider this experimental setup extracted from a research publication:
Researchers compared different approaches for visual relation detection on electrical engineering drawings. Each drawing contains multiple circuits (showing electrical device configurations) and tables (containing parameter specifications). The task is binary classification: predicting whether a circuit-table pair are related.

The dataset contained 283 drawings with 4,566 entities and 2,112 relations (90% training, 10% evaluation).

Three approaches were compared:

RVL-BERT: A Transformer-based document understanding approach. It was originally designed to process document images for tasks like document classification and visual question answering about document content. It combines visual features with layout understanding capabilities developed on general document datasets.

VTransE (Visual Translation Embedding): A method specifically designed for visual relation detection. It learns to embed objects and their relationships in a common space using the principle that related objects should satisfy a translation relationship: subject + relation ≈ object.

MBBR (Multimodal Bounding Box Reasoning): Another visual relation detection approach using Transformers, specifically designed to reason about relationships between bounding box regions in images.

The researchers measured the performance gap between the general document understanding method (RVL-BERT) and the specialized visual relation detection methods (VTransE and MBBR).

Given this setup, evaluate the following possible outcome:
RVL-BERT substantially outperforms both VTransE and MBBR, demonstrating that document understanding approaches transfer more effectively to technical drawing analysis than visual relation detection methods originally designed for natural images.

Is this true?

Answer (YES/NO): NO